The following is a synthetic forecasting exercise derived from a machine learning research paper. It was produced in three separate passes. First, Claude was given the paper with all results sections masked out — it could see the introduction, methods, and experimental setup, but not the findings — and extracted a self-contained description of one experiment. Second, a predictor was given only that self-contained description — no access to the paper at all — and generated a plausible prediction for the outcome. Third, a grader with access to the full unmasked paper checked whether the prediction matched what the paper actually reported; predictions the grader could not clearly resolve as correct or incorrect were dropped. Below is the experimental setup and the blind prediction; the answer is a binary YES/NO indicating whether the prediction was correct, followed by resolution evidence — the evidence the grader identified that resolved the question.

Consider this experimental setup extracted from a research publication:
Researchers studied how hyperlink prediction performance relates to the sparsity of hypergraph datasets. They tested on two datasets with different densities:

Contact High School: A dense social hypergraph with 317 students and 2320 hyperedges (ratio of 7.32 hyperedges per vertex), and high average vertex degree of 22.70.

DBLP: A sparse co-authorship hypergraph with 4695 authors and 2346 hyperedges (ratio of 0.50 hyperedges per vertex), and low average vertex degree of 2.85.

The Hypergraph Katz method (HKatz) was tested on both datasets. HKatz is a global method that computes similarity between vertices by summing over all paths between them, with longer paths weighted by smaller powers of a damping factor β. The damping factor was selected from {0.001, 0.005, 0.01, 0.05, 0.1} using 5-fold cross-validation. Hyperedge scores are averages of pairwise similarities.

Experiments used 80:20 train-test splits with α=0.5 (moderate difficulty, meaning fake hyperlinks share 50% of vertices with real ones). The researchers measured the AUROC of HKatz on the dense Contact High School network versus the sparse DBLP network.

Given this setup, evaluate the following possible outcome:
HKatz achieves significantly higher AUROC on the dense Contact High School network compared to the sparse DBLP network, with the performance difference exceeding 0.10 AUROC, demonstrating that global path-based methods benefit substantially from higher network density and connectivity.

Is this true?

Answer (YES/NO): NO